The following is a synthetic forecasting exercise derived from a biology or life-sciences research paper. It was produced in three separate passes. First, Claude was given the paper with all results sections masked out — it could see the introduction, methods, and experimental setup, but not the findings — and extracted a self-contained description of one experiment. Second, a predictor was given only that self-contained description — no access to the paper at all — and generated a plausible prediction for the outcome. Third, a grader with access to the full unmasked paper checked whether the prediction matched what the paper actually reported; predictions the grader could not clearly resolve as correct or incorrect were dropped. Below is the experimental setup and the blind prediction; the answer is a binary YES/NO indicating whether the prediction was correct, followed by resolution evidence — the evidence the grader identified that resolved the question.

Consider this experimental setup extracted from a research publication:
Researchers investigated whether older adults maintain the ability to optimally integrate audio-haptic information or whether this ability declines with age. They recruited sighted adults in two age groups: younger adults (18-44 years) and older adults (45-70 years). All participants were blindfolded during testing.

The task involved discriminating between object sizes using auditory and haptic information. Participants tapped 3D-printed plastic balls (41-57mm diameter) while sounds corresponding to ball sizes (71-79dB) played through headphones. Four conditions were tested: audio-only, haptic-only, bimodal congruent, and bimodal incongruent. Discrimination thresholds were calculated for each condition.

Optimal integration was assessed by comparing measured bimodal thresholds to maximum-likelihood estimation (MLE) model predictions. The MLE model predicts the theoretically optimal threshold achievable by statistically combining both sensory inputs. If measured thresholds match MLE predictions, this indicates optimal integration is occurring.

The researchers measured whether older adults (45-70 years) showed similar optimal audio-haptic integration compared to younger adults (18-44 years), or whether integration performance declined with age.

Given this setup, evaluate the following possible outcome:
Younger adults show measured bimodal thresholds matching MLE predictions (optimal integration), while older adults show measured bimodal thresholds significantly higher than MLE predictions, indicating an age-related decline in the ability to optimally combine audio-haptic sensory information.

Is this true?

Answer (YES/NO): NO